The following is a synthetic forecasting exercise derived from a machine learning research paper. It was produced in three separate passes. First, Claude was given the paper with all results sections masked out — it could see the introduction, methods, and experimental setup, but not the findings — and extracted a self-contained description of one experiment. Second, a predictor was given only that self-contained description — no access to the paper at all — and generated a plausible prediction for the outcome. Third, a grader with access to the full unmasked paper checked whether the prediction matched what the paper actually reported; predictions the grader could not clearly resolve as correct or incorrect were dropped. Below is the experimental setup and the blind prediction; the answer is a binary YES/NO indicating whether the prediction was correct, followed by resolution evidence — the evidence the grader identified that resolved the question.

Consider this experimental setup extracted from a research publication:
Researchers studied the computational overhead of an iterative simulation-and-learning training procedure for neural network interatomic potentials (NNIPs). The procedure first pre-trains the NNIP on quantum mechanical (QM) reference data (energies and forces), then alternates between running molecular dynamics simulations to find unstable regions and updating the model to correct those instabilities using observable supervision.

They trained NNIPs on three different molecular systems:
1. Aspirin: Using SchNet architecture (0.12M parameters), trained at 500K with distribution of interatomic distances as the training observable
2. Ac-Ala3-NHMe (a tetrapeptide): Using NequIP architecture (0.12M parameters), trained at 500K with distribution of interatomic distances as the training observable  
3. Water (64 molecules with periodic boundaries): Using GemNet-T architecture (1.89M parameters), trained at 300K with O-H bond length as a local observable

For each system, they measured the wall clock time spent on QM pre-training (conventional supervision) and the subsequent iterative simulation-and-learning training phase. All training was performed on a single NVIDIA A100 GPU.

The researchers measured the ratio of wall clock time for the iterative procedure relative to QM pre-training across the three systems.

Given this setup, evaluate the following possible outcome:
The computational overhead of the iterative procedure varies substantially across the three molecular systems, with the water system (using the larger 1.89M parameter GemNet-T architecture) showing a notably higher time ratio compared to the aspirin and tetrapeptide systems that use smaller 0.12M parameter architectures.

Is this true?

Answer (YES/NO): NO